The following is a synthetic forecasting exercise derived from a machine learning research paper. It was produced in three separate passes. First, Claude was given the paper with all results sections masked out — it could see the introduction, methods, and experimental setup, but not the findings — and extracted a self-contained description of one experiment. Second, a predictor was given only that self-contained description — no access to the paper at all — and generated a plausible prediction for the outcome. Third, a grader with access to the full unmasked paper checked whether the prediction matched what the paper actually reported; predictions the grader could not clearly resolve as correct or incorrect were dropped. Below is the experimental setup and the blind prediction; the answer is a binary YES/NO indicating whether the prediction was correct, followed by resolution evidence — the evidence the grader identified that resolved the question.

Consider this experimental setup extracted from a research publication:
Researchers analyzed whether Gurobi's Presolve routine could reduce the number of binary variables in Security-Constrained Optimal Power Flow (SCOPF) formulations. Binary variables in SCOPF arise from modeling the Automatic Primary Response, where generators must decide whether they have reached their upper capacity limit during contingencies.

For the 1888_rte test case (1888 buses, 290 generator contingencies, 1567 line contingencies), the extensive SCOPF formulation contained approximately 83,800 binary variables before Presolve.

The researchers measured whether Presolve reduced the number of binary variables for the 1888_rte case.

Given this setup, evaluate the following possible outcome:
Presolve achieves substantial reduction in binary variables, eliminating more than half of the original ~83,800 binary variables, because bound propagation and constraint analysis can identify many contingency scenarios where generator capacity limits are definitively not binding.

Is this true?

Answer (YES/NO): NO